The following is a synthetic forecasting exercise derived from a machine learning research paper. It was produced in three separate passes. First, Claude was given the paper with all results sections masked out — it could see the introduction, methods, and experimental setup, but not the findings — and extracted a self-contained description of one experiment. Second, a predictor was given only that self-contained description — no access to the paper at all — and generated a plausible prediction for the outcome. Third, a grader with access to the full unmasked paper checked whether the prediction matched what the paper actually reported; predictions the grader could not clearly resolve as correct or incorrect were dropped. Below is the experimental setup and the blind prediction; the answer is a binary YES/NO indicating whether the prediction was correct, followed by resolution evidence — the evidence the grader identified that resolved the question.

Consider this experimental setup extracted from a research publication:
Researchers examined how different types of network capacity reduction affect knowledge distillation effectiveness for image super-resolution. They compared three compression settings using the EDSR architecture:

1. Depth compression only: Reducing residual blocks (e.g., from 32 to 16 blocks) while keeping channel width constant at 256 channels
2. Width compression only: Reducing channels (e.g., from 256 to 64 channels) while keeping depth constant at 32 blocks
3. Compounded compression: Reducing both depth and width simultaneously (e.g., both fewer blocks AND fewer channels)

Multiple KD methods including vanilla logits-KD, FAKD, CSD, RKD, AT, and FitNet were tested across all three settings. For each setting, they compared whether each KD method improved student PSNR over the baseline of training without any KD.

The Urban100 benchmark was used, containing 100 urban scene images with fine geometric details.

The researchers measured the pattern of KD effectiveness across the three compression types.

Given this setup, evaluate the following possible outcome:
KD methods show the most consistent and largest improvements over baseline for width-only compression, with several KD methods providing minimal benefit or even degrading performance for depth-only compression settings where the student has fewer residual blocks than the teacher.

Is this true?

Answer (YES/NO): NO